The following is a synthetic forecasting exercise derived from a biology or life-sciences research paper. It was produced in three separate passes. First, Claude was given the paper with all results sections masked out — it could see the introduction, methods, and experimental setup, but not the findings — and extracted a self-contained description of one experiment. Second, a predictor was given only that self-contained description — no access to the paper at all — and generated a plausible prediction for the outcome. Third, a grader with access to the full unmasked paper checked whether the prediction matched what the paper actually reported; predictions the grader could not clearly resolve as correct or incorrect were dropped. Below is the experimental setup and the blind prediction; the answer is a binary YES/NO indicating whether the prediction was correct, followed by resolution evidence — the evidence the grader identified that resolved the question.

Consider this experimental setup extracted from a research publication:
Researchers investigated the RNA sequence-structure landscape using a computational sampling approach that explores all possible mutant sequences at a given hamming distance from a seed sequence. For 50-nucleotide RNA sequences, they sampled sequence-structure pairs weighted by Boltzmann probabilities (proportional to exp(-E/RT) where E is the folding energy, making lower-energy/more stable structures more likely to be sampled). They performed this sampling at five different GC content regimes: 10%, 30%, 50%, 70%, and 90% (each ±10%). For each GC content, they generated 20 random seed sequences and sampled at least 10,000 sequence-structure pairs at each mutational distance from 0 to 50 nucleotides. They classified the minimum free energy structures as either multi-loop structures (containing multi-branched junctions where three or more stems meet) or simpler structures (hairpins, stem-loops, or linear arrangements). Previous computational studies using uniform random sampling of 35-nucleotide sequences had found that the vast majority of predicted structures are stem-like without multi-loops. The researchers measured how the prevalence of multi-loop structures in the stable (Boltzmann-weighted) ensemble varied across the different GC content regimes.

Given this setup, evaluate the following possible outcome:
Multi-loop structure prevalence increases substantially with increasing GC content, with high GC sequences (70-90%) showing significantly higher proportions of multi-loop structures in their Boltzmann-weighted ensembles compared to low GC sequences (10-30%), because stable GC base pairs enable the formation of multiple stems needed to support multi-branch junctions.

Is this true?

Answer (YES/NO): NO